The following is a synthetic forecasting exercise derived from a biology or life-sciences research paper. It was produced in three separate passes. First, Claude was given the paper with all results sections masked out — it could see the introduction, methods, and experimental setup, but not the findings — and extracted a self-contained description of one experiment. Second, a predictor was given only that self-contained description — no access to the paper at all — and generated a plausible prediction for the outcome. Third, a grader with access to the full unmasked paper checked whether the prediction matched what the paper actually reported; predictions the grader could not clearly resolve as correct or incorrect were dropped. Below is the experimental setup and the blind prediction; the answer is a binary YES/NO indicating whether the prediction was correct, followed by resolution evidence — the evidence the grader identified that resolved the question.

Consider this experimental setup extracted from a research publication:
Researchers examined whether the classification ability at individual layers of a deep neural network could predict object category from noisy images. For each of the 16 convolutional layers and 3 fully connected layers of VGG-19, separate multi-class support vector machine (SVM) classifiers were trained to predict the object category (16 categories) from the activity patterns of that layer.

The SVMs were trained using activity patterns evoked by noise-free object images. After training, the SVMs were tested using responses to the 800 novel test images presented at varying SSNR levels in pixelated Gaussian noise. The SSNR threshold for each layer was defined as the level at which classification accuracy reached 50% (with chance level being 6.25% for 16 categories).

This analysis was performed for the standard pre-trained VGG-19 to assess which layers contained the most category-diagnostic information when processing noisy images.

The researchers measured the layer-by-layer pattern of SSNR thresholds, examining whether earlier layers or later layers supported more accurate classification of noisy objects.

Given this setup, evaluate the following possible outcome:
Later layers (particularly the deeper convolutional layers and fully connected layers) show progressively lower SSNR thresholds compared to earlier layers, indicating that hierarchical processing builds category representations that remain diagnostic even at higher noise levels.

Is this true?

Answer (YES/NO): YES